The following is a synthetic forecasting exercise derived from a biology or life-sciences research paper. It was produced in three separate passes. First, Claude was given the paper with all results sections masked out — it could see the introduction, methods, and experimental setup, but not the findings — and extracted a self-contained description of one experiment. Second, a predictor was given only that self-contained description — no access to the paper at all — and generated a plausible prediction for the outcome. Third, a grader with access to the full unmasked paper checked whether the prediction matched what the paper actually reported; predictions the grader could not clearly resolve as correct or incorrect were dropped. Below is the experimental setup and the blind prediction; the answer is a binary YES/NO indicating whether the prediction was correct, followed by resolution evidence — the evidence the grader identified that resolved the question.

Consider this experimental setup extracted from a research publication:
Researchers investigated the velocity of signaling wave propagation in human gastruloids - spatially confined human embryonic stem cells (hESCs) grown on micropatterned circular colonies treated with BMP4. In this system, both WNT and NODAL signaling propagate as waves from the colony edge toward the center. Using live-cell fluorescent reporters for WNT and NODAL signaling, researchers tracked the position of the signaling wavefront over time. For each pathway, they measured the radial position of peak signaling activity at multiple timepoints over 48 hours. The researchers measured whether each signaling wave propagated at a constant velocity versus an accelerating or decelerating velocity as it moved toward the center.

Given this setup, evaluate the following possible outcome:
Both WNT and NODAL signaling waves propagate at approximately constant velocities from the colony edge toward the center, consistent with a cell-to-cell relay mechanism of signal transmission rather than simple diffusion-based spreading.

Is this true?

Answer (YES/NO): YES